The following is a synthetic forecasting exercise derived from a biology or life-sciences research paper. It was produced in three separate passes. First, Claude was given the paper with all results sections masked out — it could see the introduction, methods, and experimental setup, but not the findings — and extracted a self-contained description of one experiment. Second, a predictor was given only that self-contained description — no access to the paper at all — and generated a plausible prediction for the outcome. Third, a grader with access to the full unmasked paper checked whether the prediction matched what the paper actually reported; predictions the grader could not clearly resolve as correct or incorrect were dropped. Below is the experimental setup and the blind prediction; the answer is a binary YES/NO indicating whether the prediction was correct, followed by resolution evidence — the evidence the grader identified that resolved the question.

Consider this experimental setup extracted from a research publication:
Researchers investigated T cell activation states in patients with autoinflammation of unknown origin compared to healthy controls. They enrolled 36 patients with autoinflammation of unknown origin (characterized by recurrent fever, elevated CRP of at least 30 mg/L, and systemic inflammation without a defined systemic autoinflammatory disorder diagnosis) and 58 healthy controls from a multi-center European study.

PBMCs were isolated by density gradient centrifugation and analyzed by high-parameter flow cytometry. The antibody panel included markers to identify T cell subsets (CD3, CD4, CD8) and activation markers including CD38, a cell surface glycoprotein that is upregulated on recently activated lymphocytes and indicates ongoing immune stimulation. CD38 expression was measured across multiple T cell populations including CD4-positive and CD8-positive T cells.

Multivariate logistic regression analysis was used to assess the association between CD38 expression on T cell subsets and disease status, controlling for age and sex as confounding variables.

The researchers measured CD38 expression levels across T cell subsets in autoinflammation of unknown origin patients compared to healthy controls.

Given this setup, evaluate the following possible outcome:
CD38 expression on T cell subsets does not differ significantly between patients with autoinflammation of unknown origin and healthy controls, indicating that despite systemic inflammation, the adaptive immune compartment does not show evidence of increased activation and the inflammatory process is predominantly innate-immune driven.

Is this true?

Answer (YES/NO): NO